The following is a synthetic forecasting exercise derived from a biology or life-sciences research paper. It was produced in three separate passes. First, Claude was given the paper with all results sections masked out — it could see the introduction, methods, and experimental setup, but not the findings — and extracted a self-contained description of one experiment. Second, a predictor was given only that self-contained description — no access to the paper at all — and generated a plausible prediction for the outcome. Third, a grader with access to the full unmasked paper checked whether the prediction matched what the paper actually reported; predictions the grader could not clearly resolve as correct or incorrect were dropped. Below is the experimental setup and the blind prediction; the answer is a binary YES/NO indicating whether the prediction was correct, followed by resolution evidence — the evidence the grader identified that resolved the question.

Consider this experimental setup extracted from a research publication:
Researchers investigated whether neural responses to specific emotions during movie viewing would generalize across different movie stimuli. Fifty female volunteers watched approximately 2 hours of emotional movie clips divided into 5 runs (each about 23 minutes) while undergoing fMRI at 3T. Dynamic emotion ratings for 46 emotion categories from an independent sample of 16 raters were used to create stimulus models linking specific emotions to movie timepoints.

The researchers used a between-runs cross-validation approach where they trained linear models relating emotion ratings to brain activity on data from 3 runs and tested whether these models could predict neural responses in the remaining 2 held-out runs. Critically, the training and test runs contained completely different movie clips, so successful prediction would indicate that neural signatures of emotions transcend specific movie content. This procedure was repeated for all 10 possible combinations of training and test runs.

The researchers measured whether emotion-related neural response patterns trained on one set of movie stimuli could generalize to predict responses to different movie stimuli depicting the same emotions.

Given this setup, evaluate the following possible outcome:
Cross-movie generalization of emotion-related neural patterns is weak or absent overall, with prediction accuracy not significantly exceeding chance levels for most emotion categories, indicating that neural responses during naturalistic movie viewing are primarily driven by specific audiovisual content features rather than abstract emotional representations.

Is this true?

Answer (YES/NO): NO